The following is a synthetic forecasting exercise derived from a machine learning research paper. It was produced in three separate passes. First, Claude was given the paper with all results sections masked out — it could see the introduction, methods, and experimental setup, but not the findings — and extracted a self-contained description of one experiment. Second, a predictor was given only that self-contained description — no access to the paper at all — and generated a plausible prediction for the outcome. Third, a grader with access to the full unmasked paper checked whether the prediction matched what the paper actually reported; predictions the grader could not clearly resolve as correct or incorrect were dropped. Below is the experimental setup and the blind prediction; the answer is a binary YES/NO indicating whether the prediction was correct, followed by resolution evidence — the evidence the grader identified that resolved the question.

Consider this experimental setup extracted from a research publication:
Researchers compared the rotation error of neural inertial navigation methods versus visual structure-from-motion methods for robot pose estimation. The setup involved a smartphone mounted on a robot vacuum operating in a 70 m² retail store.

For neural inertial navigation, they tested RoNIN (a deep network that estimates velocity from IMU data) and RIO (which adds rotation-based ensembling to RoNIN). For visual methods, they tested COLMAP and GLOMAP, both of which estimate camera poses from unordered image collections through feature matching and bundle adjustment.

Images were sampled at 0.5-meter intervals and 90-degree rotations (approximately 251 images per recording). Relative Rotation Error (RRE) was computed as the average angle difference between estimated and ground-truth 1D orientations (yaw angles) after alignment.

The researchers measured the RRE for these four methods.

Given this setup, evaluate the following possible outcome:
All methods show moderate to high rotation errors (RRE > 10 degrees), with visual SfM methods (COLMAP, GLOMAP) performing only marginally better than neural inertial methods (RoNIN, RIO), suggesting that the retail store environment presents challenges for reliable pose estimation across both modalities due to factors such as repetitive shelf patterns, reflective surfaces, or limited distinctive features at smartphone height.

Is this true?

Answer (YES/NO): NO